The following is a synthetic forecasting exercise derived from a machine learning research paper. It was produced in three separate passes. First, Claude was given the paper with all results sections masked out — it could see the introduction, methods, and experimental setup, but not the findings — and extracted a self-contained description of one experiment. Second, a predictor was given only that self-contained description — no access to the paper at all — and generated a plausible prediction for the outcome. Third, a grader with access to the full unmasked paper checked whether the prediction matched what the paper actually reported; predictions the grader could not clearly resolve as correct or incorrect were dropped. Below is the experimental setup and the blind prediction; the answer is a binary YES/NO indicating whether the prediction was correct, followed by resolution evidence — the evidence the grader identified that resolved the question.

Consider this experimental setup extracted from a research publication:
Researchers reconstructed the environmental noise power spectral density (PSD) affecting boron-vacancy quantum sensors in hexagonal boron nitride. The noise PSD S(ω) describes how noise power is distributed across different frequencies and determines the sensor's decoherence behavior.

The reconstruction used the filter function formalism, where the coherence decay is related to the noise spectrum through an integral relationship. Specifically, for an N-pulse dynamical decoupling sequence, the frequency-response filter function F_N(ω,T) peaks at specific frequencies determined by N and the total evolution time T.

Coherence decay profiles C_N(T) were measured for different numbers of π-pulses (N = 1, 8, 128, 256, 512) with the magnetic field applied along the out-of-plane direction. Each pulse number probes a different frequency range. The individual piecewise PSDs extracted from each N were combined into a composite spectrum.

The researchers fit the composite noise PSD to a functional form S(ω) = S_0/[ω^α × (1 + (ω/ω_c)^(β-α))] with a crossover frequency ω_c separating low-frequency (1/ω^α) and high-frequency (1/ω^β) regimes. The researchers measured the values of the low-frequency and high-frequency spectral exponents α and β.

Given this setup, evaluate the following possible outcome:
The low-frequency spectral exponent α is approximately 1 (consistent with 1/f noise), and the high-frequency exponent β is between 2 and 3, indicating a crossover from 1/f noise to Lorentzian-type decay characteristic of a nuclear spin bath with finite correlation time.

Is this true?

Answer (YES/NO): NO